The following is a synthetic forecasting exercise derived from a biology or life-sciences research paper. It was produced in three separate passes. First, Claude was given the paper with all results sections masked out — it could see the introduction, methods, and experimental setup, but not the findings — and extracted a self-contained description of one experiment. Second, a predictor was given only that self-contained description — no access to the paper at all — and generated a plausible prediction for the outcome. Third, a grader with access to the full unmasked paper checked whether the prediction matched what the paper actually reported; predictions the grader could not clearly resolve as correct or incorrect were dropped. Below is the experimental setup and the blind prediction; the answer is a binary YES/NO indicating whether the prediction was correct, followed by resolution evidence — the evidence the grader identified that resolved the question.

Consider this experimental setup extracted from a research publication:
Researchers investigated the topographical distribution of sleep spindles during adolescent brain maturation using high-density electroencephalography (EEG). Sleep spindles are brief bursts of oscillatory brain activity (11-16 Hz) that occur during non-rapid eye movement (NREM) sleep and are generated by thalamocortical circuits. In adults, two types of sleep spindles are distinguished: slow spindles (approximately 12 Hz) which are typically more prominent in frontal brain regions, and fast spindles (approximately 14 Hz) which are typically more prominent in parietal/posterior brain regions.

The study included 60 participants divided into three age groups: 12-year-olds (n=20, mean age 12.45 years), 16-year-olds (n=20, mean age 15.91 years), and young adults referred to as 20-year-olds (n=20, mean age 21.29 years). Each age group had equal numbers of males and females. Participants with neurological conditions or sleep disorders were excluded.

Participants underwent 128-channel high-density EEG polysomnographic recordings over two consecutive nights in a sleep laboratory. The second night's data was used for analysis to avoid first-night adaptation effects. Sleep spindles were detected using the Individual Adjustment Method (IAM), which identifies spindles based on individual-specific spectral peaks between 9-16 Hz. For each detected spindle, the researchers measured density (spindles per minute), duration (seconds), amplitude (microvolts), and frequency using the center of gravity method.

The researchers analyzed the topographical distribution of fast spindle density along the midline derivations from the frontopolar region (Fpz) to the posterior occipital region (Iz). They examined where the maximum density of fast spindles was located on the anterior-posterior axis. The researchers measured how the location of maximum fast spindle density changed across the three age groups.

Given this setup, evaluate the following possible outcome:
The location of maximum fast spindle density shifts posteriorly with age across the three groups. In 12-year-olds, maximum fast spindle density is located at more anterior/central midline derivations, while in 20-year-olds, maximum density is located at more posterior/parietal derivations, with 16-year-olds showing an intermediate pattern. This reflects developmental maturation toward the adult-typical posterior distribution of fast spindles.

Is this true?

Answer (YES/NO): YES